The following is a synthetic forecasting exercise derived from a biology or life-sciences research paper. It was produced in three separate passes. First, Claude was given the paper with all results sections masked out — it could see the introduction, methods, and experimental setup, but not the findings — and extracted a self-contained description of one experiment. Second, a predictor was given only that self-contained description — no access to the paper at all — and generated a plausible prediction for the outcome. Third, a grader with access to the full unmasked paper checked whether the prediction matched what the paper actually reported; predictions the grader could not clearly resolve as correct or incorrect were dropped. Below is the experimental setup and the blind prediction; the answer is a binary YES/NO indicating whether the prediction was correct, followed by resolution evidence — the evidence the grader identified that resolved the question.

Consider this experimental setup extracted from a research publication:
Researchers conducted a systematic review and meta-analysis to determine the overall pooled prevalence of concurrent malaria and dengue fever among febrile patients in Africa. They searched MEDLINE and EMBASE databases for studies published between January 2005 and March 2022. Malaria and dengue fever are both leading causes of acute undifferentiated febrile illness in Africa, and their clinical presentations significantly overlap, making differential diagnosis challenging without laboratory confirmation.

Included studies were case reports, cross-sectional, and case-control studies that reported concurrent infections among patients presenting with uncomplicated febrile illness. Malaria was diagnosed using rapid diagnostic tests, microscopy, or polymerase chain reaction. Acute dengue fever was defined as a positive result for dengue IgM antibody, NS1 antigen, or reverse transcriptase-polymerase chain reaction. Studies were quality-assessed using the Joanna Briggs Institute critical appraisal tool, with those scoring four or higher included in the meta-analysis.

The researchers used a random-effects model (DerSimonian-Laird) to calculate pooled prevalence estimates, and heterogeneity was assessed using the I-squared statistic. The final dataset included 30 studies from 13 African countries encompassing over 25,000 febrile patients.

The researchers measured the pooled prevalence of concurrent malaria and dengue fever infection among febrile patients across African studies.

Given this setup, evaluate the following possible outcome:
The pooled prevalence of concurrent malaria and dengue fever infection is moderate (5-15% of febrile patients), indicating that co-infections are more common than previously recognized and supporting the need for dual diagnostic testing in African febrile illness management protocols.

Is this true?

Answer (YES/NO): NO